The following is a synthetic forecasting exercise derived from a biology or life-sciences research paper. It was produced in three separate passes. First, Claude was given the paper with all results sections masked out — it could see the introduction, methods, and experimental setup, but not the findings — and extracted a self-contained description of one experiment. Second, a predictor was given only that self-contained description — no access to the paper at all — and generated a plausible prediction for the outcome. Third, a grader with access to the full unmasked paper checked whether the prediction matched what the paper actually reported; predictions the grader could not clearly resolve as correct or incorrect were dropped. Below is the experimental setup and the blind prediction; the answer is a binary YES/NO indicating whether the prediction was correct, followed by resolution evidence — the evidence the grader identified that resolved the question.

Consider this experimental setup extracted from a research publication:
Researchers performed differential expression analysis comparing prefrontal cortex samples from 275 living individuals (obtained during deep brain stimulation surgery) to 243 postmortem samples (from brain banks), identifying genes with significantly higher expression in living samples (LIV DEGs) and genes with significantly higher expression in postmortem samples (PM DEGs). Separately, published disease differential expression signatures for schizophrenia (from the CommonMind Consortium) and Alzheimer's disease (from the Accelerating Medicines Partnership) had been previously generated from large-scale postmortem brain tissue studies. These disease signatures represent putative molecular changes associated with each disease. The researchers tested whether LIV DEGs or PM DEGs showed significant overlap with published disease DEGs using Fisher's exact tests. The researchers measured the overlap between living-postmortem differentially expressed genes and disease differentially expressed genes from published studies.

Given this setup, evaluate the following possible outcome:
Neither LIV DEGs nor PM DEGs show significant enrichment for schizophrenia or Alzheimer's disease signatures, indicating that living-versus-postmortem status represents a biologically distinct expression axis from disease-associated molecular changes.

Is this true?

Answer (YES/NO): NO